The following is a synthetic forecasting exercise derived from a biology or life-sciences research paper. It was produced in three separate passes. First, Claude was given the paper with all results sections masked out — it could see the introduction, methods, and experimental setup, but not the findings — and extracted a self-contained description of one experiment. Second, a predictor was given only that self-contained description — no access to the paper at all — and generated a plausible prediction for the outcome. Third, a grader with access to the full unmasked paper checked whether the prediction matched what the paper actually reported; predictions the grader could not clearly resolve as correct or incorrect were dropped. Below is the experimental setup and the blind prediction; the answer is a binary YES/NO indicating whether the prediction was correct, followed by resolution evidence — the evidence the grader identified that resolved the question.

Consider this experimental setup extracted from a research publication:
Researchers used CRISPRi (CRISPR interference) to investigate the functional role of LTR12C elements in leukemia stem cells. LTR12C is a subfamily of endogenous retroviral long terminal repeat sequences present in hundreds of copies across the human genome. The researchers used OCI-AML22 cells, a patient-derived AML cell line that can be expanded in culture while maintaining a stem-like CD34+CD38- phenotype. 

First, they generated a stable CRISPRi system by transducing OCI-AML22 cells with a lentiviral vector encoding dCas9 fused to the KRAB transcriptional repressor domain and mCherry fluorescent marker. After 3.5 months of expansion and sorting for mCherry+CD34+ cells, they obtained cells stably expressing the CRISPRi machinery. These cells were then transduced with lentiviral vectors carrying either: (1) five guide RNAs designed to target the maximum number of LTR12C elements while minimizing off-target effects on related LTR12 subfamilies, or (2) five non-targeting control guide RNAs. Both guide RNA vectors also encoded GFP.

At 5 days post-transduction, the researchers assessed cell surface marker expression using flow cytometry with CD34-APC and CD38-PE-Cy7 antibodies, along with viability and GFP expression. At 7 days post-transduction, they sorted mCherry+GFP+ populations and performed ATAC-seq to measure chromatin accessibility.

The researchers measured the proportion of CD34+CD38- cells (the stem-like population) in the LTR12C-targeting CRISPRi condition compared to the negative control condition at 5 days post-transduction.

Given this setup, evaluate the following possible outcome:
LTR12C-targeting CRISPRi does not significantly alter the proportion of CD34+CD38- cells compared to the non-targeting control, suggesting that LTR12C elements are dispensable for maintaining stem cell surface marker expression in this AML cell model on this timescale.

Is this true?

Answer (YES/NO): NO